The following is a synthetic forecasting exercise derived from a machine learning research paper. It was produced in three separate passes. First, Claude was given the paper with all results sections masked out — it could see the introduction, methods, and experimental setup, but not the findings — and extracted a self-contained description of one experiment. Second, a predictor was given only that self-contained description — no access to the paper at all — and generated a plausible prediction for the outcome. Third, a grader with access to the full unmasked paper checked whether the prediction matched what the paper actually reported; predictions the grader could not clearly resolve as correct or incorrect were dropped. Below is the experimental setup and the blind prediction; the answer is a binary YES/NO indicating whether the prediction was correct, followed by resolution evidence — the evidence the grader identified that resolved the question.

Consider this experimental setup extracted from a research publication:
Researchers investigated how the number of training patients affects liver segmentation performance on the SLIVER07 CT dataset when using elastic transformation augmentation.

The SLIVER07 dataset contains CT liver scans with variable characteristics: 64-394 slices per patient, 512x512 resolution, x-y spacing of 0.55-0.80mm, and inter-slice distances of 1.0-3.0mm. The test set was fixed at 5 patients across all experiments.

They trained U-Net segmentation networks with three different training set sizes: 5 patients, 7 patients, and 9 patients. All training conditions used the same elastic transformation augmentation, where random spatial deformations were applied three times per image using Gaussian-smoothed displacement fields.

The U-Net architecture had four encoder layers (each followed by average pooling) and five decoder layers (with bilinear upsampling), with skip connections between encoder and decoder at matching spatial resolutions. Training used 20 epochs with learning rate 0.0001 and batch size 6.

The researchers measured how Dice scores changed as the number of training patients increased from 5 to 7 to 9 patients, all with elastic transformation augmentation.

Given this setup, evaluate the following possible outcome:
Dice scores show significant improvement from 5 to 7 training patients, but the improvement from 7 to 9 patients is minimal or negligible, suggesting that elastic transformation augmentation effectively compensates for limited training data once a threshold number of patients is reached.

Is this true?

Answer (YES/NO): NO